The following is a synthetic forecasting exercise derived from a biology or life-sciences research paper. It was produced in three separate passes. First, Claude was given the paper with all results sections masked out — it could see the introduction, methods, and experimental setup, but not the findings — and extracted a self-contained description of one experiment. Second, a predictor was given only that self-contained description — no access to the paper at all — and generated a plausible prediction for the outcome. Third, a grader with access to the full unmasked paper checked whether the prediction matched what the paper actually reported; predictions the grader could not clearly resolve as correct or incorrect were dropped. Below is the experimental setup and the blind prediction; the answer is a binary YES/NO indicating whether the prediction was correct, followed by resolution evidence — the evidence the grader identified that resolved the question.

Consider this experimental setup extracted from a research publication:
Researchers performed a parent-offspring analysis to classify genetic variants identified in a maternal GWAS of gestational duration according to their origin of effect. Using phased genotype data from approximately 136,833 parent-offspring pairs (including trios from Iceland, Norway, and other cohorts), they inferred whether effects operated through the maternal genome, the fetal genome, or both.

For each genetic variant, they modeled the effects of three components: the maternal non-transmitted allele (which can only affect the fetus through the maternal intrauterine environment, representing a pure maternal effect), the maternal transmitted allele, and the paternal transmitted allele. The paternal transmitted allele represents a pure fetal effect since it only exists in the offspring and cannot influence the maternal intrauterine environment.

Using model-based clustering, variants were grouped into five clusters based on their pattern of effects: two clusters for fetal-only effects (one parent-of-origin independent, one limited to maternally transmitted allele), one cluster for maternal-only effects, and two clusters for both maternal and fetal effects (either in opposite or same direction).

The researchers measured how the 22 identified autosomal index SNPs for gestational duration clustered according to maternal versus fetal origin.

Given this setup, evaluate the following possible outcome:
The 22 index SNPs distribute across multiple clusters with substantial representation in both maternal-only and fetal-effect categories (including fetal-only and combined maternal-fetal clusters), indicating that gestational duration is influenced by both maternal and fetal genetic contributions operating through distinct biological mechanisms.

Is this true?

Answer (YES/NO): NO